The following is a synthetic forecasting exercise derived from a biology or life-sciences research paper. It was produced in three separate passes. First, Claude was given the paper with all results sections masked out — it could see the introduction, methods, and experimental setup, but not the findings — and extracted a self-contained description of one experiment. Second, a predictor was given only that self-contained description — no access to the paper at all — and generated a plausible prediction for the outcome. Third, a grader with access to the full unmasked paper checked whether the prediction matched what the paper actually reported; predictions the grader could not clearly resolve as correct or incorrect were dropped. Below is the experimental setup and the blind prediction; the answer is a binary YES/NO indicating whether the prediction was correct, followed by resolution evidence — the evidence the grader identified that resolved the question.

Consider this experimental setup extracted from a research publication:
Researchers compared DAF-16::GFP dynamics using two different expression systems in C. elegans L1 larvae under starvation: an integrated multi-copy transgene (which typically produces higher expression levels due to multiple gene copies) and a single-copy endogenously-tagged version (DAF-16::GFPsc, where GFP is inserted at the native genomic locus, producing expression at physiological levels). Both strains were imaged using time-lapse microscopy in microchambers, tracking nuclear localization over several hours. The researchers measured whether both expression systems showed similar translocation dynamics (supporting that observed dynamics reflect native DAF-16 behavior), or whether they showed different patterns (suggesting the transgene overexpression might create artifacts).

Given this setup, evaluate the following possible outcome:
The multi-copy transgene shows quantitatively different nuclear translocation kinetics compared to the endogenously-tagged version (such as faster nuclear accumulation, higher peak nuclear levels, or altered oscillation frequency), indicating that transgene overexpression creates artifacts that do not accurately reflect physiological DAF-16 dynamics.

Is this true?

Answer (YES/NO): NO